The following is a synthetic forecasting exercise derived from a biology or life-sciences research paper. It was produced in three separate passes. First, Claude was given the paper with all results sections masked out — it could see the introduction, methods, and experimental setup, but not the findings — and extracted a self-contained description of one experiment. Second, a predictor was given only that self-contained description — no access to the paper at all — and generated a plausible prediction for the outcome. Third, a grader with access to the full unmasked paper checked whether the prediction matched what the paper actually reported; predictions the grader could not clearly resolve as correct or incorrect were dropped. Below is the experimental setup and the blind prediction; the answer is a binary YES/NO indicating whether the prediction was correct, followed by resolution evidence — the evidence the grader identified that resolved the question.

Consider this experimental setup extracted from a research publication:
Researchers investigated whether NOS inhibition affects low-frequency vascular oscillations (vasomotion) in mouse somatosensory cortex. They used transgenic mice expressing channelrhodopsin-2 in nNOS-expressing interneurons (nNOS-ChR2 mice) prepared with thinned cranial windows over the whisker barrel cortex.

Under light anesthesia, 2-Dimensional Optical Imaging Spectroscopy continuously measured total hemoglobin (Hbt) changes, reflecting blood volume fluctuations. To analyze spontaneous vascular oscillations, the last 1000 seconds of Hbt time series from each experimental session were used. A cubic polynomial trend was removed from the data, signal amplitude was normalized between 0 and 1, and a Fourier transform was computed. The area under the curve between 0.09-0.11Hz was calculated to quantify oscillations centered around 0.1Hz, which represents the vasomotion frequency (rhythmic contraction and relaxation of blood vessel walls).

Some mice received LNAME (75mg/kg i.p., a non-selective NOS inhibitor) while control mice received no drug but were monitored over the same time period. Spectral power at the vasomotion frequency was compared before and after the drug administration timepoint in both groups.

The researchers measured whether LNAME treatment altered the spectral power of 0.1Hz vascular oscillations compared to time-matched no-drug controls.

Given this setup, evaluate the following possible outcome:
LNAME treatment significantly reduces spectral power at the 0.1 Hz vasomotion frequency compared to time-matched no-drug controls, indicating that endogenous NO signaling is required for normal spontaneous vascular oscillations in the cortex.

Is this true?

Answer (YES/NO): NO